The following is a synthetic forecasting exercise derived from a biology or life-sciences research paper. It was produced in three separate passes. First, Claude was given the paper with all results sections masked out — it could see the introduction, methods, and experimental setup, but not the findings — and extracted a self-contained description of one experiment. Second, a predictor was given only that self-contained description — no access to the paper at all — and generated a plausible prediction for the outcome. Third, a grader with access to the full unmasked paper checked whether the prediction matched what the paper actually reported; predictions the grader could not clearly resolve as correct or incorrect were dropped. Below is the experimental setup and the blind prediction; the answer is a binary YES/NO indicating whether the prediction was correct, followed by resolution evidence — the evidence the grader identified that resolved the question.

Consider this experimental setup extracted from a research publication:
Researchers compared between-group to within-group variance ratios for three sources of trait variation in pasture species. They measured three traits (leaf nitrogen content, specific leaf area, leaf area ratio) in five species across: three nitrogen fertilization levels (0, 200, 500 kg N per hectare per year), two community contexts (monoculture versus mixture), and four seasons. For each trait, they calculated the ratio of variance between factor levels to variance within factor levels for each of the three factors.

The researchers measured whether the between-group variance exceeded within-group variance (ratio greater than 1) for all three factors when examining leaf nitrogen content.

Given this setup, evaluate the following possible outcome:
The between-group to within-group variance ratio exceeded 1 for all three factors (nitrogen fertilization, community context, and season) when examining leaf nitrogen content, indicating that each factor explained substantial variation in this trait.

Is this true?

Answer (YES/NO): YES